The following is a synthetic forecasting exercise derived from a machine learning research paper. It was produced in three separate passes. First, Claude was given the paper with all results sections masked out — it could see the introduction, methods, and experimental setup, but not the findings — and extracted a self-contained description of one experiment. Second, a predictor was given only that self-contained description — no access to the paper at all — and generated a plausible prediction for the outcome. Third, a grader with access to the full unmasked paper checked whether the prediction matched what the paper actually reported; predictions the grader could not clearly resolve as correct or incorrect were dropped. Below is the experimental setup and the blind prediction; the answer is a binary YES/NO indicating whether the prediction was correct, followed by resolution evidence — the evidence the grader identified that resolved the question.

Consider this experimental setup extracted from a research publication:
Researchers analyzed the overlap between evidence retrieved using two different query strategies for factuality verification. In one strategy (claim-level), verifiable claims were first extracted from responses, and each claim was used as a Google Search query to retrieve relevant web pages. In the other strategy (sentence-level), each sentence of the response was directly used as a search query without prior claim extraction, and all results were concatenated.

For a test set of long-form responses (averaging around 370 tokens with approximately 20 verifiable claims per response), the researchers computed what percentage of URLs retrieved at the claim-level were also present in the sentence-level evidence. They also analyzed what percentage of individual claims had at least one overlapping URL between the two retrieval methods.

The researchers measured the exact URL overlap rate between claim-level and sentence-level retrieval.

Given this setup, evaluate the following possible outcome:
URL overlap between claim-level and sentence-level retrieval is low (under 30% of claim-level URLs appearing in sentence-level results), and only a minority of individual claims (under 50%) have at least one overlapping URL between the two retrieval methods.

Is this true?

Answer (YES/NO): NO